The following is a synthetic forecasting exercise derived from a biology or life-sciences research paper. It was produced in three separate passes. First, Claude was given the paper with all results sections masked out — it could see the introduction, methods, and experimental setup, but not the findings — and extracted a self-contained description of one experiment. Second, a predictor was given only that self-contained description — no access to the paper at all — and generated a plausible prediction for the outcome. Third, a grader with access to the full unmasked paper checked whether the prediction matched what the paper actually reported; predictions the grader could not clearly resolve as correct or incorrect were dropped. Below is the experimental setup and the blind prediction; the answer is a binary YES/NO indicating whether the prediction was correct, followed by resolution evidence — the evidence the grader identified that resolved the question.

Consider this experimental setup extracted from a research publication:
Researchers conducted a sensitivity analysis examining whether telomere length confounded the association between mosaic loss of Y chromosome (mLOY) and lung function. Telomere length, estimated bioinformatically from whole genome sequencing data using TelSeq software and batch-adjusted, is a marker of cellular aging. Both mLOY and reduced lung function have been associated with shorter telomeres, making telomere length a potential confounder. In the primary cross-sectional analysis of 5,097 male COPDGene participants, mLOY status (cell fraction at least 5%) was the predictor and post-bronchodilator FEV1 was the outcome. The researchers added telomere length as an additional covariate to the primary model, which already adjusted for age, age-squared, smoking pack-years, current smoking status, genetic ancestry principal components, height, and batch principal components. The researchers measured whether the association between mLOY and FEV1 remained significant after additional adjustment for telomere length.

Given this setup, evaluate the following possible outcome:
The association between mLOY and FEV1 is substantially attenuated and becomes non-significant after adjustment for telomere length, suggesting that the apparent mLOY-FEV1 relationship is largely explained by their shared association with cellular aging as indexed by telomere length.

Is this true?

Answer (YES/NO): NO